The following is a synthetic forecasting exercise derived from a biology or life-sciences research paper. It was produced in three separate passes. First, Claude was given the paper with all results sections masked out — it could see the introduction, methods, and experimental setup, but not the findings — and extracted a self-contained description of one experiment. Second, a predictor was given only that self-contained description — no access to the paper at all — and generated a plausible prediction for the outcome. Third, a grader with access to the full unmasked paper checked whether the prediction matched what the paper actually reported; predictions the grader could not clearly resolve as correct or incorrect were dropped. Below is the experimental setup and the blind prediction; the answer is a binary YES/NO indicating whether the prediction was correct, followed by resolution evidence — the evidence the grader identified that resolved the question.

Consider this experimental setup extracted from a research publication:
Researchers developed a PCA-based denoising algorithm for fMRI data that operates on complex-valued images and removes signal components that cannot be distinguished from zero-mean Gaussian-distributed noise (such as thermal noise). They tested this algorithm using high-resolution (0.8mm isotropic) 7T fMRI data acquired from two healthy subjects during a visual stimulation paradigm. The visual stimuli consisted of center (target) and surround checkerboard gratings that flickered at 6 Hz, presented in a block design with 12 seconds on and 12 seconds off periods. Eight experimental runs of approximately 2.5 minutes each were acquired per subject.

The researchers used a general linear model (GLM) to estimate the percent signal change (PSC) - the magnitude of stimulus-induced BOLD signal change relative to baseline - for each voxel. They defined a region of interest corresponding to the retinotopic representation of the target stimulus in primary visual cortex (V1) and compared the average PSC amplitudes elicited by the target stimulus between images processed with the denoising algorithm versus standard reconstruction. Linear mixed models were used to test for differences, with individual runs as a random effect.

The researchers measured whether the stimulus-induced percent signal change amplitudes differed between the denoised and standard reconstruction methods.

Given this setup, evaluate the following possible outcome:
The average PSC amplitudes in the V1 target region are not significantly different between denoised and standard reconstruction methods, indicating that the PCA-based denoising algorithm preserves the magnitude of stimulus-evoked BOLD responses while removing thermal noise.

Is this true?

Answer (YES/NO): YES